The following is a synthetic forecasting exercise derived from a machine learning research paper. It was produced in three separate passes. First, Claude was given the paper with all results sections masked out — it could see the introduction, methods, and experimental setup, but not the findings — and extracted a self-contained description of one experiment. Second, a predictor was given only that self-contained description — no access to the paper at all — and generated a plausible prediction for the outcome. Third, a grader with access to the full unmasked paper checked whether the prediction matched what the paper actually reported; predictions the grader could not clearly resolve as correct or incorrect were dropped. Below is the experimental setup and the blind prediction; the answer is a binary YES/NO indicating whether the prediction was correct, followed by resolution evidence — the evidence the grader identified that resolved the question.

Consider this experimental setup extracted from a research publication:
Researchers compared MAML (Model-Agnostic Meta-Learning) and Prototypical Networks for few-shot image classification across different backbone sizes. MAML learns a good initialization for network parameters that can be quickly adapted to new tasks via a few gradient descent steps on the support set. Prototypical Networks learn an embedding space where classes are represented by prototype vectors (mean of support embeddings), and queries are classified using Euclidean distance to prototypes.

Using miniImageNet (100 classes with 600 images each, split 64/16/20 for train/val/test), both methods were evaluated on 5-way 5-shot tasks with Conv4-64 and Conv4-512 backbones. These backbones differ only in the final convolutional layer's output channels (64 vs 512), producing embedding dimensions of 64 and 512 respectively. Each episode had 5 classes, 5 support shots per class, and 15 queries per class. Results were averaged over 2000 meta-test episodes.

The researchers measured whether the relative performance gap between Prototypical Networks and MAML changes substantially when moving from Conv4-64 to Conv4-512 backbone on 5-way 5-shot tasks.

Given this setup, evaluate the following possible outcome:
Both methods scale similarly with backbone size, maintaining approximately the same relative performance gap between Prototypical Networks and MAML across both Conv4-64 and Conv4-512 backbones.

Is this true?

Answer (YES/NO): YES